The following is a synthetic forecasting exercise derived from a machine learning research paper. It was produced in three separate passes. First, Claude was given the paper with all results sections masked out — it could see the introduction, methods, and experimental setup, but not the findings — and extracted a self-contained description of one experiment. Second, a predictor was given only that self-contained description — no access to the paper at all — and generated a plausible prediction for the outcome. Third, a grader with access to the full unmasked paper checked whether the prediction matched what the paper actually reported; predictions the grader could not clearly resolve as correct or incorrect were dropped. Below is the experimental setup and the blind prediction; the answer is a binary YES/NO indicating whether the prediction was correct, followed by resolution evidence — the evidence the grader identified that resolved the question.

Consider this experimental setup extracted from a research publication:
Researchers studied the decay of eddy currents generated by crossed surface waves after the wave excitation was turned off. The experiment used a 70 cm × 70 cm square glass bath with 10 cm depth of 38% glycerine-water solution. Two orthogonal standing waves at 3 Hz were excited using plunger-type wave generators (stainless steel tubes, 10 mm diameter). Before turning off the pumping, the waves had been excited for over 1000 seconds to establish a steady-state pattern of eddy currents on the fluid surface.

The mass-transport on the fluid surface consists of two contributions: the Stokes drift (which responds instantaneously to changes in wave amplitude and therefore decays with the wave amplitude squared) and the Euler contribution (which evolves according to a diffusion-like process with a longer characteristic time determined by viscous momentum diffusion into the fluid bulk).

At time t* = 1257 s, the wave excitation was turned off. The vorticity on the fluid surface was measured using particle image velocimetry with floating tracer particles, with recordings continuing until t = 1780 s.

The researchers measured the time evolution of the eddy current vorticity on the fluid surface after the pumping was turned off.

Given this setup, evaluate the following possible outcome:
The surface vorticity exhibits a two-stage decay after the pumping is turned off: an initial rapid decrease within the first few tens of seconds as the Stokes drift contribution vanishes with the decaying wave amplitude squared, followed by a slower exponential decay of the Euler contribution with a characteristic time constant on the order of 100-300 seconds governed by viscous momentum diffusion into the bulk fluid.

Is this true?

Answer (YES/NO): NO